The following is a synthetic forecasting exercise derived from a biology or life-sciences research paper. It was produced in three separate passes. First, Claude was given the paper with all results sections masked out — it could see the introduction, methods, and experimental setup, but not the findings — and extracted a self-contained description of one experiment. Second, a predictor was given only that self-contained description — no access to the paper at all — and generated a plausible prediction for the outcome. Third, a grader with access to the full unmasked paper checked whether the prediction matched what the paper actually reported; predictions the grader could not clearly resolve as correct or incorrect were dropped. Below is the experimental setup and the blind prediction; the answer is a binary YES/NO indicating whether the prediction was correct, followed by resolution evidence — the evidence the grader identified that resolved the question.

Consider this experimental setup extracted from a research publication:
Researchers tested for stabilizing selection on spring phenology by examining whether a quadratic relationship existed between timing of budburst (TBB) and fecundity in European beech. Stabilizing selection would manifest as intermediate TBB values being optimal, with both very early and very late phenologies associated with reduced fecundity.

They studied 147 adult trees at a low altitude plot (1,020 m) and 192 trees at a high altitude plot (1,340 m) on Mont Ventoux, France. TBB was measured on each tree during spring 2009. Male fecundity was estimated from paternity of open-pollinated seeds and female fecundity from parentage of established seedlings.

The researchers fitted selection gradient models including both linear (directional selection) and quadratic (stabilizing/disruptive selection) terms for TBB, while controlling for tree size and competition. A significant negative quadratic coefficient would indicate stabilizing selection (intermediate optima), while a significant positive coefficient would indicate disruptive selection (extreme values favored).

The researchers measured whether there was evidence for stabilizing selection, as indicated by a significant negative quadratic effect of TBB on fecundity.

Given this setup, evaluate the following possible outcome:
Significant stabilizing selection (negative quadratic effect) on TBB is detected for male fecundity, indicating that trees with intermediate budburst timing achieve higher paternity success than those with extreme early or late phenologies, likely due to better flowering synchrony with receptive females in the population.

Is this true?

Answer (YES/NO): NO